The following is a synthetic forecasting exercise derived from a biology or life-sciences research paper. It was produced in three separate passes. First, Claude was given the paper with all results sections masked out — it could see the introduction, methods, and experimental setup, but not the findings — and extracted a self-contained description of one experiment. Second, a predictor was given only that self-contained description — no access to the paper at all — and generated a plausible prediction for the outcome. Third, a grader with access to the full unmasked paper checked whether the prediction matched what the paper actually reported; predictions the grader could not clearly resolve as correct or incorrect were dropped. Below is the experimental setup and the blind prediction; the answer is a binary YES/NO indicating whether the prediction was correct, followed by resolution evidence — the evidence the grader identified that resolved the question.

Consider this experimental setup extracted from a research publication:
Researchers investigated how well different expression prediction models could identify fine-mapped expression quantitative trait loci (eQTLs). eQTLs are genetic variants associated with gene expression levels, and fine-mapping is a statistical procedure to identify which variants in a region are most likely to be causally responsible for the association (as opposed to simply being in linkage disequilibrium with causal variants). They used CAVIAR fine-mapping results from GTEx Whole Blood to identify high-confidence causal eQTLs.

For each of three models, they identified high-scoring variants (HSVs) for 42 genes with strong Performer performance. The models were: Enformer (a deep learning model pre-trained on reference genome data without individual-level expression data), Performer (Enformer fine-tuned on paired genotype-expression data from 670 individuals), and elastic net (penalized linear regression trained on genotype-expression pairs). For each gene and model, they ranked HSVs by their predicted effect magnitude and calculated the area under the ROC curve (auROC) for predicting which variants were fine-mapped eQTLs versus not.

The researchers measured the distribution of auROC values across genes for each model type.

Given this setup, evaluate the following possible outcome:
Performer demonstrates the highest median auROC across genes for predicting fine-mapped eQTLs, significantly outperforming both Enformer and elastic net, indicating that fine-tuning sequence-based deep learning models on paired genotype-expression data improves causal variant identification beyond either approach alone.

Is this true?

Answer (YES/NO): NO